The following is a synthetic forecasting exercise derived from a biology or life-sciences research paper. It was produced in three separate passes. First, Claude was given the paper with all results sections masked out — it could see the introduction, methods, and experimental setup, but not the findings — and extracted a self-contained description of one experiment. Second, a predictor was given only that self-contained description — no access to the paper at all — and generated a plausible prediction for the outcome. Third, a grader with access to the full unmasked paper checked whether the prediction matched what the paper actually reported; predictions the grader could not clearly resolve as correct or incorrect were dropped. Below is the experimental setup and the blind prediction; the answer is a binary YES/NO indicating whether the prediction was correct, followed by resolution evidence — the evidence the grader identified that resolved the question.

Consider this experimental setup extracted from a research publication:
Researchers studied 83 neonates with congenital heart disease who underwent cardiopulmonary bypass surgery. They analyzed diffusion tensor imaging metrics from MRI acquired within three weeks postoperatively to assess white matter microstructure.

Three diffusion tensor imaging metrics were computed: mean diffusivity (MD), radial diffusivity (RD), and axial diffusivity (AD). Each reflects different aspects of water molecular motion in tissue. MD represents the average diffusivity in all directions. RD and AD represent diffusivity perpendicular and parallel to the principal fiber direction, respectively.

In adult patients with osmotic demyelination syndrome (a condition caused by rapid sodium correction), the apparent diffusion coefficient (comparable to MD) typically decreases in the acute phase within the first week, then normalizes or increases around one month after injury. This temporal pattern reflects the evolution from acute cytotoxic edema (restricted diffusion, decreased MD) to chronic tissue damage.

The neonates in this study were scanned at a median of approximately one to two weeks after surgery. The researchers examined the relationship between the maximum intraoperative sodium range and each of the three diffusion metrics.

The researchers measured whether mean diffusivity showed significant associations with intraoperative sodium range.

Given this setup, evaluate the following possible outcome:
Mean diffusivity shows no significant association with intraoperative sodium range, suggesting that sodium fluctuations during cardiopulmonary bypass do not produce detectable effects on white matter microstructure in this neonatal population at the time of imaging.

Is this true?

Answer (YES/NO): NO